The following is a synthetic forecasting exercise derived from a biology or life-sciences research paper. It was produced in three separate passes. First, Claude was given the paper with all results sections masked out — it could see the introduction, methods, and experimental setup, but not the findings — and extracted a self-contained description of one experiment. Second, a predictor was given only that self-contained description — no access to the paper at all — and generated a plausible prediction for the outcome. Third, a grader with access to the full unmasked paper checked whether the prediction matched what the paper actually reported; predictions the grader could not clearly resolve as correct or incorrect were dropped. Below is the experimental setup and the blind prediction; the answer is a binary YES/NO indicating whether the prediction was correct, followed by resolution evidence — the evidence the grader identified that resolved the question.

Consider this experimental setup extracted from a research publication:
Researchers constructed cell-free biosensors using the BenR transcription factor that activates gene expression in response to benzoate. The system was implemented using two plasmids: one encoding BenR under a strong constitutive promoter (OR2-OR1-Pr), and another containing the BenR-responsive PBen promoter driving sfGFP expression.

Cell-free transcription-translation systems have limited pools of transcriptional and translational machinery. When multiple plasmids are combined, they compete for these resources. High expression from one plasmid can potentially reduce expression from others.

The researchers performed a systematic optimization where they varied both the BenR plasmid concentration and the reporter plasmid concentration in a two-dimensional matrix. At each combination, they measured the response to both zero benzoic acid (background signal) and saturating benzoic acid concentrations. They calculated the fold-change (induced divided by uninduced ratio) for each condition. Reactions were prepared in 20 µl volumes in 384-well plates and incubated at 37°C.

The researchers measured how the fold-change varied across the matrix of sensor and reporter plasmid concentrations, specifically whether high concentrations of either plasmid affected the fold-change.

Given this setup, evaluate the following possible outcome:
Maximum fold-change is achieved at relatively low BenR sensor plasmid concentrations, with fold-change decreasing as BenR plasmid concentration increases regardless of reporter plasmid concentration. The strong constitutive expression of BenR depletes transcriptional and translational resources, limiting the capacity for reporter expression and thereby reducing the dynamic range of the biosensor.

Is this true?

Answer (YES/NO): NO